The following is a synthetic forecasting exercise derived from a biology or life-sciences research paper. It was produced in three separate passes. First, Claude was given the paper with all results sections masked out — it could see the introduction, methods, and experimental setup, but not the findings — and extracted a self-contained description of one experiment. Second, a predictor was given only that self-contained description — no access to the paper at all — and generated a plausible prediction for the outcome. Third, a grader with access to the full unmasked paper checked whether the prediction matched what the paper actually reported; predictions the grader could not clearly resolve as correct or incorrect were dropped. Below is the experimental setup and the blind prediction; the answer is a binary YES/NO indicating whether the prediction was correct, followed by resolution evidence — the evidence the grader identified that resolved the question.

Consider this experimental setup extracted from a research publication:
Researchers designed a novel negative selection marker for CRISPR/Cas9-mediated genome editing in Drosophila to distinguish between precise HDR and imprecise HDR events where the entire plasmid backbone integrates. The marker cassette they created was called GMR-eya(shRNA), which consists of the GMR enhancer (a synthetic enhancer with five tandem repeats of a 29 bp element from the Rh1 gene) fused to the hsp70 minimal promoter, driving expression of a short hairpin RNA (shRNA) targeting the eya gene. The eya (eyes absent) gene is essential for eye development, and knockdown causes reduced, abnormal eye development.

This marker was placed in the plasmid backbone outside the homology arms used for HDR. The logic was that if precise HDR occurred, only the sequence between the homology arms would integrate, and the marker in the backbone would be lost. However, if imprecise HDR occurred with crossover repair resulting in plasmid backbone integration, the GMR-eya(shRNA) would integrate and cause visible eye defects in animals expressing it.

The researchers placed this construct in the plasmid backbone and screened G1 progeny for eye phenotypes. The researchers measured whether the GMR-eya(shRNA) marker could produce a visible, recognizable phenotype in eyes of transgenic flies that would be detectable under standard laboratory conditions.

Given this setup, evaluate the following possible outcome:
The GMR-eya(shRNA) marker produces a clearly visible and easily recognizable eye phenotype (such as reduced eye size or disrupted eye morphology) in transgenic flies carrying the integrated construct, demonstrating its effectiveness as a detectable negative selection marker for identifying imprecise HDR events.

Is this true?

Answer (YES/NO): YES